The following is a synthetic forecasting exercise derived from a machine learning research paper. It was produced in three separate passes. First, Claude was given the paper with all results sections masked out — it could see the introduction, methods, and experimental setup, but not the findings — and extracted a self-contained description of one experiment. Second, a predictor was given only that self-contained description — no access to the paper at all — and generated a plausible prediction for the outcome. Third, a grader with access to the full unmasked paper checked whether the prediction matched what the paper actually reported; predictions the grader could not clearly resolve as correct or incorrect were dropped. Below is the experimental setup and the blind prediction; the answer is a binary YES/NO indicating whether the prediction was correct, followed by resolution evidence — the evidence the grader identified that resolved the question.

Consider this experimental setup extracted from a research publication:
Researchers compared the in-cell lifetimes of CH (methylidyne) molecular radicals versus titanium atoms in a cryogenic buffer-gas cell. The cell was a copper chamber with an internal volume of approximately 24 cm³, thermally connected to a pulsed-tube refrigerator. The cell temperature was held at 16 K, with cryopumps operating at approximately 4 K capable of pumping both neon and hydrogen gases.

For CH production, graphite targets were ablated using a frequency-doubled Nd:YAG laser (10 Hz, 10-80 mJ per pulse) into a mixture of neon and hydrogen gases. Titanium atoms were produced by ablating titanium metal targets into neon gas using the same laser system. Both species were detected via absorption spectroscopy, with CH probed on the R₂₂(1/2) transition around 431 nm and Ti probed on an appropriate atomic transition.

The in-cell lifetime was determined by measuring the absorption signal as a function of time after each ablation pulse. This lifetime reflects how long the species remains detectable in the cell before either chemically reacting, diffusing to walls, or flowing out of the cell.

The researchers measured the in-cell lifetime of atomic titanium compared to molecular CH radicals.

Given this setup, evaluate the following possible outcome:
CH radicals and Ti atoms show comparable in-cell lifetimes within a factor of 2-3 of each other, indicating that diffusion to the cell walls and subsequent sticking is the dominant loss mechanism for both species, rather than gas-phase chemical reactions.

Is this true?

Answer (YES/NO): NO